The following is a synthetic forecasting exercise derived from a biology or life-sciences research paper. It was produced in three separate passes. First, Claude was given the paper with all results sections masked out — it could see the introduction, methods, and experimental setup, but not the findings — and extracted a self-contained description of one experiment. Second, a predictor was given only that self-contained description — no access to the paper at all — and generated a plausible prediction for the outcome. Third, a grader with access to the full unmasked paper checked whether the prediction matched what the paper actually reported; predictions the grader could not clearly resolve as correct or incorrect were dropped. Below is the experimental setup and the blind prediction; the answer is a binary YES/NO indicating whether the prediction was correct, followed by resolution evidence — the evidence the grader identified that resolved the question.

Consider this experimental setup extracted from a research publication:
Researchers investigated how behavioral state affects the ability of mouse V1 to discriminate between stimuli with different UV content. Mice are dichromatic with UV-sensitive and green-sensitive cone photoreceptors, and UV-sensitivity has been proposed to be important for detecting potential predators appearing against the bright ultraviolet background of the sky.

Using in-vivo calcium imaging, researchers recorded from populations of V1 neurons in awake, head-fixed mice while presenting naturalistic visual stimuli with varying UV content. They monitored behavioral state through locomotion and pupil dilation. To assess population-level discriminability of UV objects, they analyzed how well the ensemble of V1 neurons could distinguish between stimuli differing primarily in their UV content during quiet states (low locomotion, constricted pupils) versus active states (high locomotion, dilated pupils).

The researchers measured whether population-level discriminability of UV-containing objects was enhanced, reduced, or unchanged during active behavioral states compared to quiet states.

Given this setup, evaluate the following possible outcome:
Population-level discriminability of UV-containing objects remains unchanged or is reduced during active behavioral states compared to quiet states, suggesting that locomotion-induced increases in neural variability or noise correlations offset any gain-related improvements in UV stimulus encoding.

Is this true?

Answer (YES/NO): NO